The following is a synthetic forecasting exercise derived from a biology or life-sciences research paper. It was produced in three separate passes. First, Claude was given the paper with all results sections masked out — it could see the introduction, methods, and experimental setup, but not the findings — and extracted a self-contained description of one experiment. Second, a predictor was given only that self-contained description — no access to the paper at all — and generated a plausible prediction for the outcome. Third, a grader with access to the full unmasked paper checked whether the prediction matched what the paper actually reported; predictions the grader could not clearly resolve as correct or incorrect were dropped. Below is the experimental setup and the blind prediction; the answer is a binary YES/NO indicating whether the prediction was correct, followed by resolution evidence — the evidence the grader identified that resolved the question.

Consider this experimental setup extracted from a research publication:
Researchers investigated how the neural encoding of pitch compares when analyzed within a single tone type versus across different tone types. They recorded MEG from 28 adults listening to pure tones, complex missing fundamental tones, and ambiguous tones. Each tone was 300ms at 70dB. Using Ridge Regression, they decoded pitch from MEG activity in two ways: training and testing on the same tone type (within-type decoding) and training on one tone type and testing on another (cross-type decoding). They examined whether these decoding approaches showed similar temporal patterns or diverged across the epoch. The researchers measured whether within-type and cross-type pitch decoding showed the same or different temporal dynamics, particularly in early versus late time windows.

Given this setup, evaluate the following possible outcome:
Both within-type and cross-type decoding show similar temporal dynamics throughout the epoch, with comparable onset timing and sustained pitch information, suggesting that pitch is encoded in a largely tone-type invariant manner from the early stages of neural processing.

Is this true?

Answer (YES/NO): NO